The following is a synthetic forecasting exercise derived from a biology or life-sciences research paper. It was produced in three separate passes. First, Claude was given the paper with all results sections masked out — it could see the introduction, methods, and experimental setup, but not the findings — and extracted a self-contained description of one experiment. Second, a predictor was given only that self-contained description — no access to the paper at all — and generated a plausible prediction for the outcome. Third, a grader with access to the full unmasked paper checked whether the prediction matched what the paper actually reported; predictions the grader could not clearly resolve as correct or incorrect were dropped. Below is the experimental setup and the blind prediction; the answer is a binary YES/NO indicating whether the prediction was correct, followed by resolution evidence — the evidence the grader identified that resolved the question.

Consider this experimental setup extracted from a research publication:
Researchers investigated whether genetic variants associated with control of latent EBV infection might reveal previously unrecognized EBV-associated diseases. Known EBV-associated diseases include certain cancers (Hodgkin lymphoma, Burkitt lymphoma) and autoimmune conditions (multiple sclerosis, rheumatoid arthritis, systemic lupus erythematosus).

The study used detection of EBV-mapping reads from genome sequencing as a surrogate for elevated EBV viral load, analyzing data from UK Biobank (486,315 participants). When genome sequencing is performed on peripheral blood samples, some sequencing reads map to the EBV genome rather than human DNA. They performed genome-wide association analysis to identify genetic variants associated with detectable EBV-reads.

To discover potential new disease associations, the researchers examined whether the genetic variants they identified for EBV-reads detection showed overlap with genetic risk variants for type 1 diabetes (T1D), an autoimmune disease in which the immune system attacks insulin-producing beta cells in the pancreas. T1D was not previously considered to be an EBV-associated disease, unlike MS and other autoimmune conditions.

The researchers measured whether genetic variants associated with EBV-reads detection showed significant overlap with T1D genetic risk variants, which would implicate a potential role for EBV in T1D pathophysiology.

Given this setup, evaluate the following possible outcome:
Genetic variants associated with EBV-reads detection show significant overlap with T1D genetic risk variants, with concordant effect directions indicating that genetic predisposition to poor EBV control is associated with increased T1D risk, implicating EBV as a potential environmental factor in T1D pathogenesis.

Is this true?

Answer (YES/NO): YES